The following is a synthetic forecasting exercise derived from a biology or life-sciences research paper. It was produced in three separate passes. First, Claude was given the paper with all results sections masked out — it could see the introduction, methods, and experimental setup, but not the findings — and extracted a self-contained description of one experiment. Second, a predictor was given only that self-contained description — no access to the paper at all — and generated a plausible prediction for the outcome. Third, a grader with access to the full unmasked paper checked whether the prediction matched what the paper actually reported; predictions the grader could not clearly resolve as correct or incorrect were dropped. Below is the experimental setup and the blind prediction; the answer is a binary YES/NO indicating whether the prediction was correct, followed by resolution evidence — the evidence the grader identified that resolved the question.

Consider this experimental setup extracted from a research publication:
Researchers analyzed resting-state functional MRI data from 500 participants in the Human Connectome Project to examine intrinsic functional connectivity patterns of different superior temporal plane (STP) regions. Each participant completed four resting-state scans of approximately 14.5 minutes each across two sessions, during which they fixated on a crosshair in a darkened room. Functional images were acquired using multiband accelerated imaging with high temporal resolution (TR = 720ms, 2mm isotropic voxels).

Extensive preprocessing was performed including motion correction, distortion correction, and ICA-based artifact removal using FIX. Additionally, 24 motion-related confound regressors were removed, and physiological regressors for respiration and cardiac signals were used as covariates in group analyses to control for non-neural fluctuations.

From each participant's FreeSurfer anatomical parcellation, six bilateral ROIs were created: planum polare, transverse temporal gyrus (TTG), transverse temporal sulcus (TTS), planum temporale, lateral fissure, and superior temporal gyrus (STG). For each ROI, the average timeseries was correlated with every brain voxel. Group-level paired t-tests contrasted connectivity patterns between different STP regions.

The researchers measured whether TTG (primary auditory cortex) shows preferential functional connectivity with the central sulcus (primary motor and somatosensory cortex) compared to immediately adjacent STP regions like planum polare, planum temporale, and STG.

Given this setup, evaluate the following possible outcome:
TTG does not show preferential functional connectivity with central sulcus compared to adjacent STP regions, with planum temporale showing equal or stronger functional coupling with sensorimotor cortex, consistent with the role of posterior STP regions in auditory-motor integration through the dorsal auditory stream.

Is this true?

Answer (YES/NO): NO